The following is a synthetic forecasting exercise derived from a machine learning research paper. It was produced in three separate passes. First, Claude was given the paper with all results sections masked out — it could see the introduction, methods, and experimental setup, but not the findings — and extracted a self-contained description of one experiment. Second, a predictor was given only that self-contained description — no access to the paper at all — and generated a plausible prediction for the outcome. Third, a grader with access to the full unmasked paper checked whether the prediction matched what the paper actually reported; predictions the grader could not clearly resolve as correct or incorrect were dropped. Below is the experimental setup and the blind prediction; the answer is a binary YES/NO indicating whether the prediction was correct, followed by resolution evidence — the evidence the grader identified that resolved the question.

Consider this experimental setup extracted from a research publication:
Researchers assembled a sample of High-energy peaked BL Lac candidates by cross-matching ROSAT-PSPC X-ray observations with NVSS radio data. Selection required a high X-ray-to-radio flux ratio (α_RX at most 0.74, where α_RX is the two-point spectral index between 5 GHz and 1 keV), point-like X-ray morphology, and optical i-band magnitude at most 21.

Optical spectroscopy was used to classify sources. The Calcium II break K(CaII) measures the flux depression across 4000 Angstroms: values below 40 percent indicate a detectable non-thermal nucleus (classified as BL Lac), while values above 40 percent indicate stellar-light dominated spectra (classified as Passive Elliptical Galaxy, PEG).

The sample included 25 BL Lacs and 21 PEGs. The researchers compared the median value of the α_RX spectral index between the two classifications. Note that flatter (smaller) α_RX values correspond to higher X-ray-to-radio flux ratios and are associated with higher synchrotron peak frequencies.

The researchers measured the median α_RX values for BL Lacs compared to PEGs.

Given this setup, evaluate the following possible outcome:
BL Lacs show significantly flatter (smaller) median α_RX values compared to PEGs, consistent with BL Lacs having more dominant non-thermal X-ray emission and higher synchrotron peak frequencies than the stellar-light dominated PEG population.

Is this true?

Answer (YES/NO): YES